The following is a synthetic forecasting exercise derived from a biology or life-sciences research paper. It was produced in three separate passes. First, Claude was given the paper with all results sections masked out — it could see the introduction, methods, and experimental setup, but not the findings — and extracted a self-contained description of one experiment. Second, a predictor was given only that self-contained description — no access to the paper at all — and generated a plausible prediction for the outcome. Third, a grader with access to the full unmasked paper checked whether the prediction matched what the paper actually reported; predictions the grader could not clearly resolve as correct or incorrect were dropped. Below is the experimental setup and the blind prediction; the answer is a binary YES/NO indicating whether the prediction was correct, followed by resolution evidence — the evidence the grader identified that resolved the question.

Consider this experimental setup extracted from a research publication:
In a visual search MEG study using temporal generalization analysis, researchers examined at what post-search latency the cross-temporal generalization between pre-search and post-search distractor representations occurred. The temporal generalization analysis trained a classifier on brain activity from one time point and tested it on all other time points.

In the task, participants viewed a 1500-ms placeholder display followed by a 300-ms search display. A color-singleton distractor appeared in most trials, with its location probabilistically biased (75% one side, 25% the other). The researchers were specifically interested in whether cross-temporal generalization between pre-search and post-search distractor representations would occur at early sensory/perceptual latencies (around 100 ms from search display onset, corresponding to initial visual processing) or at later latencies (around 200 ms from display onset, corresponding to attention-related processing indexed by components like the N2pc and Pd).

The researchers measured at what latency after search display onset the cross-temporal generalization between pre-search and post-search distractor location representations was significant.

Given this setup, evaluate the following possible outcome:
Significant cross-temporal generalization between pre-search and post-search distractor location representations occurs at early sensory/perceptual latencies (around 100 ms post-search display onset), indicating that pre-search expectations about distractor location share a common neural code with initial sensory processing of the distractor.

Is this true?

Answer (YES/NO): NO